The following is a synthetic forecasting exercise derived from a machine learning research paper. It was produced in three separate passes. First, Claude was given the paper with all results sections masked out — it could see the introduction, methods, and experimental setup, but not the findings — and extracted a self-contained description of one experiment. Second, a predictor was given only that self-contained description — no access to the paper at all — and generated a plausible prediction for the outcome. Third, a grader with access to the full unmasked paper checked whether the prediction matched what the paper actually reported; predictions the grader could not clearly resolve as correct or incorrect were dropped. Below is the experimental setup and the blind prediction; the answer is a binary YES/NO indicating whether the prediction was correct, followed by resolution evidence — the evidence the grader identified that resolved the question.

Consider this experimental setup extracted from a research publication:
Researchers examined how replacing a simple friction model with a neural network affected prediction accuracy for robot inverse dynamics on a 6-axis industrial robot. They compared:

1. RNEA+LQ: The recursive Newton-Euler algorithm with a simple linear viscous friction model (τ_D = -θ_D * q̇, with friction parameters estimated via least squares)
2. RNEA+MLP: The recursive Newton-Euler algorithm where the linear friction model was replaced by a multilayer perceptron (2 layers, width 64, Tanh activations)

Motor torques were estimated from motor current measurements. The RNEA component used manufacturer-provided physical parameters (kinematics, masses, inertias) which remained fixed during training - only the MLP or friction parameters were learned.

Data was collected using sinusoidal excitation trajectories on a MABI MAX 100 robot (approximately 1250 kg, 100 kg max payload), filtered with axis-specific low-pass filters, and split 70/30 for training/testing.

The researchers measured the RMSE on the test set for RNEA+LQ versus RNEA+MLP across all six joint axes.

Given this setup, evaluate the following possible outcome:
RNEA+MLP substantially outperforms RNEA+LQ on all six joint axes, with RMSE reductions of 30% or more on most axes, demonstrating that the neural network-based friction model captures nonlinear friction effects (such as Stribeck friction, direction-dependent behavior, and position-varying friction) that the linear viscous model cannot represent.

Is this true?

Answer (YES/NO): YES